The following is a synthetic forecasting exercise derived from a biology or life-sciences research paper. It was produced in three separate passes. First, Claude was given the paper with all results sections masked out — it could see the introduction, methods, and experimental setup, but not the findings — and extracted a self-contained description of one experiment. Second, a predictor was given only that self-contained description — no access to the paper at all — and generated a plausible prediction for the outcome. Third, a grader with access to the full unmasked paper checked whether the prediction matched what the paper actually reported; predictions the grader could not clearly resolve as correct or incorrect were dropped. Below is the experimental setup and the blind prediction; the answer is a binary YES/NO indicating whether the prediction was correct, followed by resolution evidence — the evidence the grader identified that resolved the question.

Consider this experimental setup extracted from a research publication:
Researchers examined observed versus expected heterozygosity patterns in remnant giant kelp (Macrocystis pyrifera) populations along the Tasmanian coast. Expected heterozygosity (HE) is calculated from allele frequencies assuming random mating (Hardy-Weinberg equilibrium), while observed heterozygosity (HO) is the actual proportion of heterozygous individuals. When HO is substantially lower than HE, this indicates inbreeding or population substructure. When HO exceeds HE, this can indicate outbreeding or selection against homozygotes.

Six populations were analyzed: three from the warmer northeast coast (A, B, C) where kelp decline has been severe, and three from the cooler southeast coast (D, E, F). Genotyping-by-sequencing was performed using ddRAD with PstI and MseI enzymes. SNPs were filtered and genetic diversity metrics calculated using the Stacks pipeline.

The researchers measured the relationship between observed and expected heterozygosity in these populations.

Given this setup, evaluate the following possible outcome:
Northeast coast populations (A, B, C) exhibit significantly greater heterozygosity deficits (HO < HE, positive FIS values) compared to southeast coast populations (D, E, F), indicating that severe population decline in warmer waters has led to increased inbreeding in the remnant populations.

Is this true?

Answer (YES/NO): NO